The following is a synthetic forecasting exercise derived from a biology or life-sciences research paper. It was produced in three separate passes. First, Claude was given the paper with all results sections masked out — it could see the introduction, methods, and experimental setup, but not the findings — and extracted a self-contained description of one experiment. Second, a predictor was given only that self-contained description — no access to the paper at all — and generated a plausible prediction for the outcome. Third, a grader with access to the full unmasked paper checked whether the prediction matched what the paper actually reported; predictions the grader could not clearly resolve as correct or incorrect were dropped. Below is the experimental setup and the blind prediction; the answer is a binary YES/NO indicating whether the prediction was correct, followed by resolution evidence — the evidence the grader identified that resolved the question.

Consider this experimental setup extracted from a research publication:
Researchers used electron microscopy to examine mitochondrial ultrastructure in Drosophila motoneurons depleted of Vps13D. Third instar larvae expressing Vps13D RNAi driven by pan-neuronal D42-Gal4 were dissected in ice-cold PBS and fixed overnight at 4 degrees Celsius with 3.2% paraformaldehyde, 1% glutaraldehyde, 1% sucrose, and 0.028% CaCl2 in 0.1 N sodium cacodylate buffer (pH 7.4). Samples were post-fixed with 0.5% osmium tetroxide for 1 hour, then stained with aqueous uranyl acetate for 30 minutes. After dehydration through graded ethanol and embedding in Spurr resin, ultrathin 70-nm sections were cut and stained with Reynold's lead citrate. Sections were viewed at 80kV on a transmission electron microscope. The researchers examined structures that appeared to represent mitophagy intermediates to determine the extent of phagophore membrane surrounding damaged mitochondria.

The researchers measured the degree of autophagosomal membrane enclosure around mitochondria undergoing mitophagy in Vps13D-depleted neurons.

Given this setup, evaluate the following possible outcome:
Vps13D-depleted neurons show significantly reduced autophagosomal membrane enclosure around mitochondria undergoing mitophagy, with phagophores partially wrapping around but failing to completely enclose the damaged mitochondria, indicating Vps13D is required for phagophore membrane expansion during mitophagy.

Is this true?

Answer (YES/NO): YES